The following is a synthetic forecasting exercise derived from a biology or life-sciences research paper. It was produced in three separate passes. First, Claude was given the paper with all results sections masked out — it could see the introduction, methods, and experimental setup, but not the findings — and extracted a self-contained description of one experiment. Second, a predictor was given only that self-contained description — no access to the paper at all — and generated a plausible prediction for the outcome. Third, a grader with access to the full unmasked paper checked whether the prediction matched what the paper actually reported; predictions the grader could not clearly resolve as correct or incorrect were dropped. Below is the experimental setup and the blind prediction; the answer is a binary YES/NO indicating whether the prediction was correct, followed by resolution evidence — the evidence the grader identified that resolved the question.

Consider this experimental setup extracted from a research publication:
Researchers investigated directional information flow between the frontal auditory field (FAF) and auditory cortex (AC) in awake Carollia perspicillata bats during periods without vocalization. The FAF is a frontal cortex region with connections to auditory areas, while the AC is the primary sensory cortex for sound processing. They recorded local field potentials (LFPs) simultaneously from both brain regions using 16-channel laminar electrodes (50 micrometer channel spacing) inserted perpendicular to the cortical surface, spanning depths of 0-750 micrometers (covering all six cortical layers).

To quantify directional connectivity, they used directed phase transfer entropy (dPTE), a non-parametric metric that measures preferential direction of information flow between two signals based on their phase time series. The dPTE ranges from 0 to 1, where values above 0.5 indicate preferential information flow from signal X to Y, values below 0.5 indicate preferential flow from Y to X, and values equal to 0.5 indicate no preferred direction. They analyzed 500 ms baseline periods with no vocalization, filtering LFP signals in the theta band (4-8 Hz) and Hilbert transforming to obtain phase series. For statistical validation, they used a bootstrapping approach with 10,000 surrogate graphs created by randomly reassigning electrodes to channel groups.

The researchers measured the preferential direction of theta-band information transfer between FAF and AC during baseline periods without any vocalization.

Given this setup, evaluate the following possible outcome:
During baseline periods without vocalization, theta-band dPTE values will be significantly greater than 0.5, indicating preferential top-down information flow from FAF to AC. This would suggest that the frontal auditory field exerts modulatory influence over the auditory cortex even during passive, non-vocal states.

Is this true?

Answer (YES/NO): YES